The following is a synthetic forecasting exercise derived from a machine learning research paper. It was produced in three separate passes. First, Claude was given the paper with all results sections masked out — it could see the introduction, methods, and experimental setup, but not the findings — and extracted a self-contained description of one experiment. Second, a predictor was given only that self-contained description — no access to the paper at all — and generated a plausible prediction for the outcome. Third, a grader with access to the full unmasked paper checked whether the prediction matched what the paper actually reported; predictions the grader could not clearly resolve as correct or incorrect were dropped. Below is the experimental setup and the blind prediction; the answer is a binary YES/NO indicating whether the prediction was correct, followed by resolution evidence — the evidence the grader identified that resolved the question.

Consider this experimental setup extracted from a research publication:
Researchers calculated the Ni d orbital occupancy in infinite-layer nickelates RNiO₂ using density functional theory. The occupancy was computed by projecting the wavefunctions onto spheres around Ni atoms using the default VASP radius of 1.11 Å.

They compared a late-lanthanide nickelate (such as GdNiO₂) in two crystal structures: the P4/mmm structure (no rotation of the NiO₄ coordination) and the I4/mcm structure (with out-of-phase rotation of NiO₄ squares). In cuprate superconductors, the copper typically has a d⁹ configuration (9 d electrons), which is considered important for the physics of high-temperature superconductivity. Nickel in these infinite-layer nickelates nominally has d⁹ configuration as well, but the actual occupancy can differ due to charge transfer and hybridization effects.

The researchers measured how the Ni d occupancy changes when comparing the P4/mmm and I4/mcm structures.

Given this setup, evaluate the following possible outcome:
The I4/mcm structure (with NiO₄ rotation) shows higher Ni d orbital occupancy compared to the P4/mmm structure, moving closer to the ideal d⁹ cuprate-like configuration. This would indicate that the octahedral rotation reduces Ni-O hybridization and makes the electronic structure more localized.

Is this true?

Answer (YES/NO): NO